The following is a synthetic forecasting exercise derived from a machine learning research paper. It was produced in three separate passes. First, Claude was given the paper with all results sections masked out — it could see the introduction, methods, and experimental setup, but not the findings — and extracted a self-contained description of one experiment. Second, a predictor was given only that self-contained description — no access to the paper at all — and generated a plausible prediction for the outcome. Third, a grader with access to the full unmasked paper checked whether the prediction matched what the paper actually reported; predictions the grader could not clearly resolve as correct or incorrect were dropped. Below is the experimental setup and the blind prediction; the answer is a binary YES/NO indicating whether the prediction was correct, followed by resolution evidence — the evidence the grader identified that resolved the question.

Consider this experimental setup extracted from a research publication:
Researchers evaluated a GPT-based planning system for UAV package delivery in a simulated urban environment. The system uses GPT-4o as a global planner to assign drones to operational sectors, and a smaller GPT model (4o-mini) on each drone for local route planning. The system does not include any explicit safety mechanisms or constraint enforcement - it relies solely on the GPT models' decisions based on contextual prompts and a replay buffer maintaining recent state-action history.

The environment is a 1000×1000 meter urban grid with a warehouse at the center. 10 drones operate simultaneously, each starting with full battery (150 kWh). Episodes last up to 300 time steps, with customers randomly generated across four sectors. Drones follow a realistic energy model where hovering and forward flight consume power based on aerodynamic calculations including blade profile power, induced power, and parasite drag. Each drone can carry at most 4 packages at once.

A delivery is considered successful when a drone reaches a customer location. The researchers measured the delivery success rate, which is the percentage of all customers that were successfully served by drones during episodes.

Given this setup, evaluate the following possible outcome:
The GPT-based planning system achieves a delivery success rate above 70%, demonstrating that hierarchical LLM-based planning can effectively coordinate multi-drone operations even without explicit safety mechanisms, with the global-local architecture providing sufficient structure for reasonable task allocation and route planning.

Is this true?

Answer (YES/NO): YES